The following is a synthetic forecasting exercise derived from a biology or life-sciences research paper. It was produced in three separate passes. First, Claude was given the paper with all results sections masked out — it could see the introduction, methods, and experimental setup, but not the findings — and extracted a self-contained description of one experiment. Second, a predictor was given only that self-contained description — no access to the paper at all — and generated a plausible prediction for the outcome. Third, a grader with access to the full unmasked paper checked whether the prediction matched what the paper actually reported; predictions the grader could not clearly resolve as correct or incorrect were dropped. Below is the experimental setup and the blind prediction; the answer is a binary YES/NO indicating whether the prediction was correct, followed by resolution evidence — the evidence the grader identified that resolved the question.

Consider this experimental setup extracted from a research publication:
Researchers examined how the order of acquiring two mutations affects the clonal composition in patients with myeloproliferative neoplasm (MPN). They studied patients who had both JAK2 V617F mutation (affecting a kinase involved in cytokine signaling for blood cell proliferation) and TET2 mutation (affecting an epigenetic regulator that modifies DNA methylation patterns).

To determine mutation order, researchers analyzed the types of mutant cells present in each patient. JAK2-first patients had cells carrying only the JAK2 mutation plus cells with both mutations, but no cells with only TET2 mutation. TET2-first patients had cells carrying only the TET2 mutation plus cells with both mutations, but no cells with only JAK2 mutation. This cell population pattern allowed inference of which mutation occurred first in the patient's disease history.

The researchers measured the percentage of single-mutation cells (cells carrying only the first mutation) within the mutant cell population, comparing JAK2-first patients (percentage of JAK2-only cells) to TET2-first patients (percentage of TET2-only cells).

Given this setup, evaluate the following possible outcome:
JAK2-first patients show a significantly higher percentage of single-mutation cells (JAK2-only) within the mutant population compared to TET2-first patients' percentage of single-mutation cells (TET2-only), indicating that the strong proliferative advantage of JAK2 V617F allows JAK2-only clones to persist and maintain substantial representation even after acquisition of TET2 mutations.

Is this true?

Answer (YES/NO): NO